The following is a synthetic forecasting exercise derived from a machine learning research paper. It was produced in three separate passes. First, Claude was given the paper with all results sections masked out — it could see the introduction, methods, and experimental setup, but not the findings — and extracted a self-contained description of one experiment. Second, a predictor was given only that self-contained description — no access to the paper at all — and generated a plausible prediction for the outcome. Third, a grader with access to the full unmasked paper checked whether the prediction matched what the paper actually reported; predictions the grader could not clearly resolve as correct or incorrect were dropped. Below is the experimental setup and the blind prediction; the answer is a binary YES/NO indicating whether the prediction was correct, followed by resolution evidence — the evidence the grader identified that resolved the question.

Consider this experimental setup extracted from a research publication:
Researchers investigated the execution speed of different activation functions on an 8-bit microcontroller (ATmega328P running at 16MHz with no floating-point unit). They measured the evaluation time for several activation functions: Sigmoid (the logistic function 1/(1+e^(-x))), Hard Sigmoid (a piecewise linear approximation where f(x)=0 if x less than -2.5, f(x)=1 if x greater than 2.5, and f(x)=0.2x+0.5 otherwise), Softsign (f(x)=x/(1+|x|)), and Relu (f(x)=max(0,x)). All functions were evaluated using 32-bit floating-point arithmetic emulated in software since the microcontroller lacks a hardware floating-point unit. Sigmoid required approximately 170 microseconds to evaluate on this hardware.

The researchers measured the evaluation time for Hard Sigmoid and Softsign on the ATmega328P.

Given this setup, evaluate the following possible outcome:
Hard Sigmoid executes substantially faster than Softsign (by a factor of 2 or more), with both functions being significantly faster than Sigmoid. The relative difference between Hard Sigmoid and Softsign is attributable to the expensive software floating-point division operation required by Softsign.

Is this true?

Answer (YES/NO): YES